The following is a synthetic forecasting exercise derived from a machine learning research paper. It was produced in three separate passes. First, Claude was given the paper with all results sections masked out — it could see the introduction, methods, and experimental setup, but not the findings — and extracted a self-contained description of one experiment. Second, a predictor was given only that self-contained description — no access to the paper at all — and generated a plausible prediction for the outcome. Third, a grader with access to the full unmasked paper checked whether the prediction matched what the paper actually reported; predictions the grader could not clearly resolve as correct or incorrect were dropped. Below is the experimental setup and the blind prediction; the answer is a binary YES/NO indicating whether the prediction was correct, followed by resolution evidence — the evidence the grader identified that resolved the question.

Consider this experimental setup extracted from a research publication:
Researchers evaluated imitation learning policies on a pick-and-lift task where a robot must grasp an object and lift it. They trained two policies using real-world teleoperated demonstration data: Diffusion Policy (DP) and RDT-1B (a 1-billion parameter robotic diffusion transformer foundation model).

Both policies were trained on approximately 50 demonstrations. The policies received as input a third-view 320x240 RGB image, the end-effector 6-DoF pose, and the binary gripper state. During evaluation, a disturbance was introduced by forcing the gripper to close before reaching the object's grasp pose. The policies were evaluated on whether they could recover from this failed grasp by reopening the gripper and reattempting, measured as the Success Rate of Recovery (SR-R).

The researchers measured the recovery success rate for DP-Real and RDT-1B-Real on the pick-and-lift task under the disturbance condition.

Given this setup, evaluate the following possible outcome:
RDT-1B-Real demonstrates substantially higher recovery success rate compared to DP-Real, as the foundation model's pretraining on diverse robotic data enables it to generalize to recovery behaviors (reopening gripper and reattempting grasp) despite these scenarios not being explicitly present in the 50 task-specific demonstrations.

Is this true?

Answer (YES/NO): YES